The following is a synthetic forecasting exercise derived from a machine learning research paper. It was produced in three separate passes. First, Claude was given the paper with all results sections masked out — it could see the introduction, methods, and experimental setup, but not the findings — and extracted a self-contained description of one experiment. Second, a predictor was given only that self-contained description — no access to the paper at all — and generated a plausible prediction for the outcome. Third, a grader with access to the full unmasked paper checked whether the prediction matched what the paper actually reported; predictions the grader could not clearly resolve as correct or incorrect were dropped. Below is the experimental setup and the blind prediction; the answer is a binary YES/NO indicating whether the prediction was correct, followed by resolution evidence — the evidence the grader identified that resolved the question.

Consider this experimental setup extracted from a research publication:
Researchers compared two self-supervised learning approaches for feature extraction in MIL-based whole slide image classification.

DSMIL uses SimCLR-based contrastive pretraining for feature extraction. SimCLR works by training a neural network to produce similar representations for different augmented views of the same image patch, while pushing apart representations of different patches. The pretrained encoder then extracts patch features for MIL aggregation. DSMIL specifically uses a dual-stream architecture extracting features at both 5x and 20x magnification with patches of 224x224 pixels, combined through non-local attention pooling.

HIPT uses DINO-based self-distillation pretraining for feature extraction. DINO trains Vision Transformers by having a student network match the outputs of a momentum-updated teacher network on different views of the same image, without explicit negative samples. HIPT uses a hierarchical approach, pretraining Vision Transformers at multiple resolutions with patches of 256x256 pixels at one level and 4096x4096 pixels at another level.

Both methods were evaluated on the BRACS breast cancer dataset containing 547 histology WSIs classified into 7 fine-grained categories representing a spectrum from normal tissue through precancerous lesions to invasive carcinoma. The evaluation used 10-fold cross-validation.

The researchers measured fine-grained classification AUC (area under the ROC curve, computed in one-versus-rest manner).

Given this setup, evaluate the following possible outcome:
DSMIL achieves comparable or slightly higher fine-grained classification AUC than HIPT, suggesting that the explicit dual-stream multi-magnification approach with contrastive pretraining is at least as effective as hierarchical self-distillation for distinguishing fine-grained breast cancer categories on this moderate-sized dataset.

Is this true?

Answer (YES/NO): YES